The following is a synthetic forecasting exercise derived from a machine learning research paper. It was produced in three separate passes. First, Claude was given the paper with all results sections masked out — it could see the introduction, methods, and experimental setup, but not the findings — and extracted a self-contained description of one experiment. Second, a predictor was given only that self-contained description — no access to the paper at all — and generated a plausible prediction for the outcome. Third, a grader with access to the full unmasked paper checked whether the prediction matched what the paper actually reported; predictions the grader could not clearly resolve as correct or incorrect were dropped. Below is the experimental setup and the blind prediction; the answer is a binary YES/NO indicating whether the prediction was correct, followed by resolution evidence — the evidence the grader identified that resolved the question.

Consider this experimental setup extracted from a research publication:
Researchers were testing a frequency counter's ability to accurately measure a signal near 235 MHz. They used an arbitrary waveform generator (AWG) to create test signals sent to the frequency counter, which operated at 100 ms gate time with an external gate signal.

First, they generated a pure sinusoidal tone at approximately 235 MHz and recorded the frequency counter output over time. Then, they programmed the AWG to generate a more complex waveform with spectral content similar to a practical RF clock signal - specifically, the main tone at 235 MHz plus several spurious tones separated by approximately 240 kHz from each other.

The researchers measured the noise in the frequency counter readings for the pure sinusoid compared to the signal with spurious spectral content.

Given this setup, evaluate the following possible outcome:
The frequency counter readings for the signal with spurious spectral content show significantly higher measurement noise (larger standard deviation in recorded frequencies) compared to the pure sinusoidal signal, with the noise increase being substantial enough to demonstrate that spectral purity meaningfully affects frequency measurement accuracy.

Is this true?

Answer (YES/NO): YES